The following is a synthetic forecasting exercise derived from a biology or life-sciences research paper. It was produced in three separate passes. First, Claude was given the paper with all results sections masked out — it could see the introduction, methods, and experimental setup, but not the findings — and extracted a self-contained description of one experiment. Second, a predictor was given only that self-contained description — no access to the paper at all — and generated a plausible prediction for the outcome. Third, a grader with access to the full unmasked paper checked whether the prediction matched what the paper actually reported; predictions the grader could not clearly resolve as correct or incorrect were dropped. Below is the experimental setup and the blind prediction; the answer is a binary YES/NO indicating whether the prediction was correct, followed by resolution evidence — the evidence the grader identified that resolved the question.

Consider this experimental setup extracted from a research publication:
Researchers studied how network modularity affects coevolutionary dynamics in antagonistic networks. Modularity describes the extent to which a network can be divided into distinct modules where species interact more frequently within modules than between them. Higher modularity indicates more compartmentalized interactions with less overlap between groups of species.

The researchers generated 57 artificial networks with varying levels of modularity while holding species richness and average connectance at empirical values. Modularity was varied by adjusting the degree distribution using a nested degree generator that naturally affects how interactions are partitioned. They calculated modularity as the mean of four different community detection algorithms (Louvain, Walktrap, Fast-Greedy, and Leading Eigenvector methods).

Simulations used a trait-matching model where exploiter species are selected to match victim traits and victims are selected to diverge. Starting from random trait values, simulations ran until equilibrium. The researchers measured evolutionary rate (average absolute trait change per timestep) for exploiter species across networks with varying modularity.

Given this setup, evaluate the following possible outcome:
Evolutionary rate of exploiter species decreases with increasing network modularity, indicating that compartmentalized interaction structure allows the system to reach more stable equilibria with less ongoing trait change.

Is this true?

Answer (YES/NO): NO